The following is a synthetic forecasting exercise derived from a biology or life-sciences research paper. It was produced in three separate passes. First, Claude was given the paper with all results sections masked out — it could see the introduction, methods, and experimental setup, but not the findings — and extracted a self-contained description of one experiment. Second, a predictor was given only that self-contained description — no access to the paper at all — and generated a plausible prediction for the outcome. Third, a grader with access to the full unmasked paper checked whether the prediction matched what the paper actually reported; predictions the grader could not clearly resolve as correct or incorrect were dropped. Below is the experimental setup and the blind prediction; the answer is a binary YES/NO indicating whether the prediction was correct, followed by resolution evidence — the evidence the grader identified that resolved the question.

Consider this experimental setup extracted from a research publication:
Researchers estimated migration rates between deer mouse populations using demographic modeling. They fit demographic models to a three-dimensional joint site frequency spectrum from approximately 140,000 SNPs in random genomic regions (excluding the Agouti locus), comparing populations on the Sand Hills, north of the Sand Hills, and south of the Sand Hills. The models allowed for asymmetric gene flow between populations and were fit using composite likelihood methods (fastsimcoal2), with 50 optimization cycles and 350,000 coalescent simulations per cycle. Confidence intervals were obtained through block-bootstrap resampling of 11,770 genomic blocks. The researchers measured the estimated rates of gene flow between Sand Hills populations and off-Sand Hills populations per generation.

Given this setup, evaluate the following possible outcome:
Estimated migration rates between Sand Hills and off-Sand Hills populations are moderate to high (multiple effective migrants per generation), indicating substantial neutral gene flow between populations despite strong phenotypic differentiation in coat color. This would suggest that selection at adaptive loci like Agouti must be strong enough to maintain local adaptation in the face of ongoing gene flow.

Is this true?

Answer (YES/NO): YES